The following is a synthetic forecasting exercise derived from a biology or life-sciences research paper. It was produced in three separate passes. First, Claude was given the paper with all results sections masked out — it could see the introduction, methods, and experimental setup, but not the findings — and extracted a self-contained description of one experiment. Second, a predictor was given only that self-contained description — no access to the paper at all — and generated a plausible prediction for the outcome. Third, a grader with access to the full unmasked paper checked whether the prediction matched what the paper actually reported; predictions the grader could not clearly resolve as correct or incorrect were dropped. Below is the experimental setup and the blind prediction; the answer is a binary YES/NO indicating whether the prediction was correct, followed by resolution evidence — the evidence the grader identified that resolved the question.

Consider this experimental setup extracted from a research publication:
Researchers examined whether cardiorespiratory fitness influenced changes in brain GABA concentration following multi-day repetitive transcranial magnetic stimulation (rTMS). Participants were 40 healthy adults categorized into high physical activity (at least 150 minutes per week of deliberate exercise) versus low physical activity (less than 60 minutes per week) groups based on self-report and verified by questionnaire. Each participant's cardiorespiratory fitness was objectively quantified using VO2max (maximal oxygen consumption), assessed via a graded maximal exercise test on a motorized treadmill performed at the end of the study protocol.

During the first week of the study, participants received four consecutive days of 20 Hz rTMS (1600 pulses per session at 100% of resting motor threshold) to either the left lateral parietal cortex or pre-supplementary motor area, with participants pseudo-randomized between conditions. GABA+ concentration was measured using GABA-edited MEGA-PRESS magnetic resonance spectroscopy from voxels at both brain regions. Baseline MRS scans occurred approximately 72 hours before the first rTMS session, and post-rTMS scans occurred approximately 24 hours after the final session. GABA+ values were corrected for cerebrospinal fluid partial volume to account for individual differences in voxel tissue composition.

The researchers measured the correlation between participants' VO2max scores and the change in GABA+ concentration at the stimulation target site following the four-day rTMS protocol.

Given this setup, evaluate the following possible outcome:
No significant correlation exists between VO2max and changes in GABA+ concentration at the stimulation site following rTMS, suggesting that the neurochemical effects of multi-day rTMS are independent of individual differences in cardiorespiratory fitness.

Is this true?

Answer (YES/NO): YES